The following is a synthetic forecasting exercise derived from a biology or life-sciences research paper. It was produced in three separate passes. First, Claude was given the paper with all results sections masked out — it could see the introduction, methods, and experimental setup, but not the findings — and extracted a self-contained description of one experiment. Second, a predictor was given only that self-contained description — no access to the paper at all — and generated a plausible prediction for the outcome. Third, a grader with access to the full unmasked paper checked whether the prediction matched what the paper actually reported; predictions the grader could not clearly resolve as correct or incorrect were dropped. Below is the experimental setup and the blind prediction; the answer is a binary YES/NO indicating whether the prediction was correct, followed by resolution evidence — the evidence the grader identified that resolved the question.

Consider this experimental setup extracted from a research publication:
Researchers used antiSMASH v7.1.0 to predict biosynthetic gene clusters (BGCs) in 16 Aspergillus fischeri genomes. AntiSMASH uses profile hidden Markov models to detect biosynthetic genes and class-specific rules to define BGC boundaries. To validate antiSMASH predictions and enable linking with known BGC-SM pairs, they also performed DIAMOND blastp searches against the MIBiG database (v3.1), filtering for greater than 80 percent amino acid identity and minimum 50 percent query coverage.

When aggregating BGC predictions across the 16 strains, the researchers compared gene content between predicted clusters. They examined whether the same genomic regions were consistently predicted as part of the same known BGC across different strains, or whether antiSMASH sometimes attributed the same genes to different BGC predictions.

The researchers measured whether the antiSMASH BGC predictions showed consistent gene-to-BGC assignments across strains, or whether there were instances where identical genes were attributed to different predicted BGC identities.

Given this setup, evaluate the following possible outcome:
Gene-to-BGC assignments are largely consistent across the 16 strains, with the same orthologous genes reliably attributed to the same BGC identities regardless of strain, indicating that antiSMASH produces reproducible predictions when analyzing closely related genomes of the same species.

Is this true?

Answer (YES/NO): NO